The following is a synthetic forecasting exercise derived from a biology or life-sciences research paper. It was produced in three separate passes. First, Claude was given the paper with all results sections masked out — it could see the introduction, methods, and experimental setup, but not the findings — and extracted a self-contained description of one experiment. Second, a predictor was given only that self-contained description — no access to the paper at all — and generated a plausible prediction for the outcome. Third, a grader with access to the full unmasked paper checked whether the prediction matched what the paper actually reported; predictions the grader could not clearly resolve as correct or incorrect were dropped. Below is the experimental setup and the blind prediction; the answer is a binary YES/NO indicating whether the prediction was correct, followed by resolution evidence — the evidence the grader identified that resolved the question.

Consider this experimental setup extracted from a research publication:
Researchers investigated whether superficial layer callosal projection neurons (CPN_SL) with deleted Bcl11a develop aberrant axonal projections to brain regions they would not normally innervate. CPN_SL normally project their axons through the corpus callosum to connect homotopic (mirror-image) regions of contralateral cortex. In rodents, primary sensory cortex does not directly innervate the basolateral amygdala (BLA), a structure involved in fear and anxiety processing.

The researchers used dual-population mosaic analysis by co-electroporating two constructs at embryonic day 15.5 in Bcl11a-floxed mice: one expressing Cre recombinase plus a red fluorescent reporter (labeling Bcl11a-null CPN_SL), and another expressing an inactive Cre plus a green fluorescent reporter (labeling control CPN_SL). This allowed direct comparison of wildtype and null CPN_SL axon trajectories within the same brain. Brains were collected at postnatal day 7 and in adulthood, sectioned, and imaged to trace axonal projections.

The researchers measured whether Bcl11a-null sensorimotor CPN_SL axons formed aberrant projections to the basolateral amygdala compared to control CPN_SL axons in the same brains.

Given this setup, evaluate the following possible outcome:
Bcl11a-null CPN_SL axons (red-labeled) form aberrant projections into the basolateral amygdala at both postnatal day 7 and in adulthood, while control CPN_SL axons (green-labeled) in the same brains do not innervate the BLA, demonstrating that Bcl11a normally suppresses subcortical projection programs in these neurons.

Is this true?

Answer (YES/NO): YES